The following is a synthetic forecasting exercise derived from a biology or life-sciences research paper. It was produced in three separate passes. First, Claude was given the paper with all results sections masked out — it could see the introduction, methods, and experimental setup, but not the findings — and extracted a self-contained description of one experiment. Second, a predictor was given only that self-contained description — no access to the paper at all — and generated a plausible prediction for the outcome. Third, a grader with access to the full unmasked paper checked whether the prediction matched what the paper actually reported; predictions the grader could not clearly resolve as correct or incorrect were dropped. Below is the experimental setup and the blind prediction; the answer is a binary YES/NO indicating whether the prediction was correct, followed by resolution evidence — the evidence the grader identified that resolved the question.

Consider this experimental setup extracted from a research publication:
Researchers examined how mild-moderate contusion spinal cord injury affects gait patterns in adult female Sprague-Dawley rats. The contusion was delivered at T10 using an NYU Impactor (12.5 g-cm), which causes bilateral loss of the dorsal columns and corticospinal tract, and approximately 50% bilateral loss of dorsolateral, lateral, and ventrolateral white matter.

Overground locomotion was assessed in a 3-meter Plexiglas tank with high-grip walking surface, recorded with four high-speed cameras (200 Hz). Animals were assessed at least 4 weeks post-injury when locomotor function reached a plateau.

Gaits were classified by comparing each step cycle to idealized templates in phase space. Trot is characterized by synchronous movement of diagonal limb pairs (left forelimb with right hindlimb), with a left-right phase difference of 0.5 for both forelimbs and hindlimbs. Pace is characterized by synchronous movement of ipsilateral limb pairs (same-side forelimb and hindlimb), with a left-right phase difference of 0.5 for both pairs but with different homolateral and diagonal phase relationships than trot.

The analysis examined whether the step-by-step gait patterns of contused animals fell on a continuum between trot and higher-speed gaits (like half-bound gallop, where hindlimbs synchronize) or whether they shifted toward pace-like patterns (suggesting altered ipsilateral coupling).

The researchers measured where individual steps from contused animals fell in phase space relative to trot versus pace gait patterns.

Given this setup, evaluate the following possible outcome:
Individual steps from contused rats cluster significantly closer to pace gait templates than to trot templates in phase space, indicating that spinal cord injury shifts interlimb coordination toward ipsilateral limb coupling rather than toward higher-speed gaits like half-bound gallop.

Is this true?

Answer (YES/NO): NO